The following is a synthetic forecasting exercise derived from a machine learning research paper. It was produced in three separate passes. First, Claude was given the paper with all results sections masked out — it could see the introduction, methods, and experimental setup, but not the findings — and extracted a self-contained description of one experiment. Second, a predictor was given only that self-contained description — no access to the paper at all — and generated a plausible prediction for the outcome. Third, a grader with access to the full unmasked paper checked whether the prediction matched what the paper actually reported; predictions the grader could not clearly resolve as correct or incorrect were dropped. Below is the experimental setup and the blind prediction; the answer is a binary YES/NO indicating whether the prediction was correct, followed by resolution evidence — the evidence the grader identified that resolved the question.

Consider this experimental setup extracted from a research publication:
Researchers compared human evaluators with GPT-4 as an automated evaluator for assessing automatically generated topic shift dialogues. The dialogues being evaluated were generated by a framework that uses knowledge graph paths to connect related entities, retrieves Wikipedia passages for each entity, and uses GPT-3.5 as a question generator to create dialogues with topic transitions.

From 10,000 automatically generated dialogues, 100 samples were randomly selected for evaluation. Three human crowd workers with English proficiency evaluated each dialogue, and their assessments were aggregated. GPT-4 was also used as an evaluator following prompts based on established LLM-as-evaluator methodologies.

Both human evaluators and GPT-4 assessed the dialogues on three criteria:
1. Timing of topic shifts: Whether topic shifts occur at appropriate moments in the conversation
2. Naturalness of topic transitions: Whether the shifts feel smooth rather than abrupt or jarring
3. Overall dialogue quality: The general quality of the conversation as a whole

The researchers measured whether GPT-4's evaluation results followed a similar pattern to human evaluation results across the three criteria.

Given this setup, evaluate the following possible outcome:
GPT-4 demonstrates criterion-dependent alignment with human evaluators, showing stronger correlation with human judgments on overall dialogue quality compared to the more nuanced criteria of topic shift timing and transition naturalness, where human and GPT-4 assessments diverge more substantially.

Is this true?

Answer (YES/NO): NO